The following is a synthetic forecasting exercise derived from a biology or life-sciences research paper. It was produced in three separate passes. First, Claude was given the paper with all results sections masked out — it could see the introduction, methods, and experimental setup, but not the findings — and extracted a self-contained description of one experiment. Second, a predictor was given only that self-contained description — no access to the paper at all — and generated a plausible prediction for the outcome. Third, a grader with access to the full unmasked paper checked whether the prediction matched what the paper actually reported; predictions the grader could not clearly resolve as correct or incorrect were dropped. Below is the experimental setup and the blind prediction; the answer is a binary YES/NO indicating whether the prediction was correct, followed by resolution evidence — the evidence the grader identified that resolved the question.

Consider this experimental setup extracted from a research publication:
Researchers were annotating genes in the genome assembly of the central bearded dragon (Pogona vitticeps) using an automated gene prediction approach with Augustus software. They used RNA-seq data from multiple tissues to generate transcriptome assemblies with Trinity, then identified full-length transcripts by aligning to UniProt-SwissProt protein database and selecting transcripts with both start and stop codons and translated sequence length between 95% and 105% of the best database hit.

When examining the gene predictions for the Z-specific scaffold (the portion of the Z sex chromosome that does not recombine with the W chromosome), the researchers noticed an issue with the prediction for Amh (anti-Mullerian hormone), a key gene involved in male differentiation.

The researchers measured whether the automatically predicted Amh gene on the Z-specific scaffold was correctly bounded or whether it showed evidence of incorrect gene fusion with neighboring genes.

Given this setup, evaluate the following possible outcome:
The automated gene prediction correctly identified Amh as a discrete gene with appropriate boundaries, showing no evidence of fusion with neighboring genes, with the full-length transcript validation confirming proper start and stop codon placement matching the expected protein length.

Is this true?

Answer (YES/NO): NO